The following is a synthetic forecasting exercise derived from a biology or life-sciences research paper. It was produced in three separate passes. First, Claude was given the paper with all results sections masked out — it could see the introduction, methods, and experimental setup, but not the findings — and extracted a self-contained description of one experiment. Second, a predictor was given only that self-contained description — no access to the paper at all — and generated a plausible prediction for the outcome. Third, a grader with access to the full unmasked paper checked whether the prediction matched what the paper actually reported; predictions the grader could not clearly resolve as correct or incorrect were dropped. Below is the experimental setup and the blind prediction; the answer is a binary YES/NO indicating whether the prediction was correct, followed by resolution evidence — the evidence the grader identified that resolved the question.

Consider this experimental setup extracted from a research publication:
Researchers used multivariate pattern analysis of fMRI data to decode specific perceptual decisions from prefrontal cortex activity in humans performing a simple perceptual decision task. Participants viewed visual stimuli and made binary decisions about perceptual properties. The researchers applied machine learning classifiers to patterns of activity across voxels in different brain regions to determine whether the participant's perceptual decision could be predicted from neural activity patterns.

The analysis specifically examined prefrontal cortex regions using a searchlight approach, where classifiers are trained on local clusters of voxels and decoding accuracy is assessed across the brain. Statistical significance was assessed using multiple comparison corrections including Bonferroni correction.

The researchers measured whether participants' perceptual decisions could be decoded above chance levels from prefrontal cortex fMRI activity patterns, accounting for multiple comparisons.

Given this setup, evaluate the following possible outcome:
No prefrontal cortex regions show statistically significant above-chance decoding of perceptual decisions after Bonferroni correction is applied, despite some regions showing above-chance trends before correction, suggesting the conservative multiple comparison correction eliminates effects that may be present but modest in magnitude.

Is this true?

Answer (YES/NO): YES